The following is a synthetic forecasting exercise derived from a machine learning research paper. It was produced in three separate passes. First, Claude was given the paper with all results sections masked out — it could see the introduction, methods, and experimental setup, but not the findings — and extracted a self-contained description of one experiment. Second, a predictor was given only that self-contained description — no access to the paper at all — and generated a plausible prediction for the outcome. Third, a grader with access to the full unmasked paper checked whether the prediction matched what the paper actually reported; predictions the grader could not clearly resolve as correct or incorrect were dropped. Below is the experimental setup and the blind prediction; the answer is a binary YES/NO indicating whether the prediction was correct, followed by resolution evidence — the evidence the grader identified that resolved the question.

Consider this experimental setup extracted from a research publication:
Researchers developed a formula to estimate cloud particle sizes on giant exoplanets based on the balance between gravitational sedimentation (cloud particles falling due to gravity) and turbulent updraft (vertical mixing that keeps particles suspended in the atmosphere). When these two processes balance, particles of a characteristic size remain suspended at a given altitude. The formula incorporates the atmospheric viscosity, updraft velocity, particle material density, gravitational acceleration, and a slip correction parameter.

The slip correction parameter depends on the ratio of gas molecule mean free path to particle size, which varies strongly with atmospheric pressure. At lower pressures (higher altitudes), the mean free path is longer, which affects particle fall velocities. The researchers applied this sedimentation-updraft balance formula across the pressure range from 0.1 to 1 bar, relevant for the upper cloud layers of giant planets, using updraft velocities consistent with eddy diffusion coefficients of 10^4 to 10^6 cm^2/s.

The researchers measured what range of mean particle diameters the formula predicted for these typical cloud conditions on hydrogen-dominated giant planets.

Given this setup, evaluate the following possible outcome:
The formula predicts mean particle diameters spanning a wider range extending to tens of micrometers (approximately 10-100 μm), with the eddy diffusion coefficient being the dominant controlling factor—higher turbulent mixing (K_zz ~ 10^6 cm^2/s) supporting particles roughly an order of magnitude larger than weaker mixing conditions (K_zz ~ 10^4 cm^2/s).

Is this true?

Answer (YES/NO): NO